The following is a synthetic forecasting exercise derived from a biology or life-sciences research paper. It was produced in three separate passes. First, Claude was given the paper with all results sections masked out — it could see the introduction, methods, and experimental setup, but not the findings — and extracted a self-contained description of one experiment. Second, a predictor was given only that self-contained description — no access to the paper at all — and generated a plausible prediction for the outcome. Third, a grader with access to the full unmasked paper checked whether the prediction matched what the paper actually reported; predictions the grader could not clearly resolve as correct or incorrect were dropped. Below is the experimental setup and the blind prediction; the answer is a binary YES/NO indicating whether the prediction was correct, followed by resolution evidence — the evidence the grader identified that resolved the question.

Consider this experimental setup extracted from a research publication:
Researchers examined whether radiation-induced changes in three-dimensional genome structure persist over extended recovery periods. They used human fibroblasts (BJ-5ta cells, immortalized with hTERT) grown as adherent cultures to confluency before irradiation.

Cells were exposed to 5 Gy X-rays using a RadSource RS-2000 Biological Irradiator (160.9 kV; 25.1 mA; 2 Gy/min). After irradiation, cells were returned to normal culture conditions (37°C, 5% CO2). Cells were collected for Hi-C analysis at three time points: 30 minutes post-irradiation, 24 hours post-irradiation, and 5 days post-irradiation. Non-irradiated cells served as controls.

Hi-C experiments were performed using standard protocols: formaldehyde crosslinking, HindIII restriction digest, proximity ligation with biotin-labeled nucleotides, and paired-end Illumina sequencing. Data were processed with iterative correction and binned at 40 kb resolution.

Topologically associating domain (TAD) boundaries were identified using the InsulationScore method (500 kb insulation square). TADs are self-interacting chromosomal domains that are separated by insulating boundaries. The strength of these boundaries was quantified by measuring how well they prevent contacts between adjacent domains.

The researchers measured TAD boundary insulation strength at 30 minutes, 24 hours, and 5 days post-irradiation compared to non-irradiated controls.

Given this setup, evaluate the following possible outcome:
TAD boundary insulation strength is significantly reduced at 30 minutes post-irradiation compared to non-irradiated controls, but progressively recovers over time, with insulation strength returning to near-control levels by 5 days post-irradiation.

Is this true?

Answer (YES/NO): NO